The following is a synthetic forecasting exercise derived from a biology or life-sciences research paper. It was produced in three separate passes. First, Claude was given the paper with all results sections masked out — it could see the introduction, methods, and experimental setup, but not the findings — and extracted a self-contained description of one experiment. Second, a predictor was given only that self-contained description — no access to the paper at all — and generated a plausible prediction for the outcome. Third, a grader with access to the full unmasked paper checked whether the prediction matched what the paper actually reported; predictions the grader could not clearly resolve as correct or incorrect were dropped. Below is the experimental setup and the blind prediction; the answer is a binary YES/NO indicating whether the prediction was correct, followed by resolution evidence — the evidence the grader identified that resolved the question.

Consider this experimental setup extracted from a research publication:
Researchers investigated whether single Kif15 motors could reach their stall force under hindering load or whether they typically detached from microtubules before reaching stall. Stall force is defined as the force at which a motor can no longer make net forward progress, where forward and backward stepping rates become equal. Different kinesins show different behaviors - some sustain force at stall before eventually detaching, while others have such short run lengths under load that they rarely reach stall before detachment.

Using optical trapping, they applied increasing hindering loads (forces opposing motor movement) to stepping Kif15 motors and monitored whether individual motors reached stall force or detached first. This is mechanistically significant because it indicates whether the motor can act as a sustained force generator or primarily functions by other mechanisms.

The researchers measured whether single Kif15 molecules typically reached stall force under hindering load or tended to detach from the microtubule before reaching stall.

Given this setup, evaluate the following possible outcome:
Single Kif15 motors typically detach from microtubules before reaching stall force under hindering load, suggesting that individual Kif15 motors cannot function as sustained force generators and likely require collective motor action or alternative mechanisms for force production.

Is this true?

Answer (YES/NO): YES